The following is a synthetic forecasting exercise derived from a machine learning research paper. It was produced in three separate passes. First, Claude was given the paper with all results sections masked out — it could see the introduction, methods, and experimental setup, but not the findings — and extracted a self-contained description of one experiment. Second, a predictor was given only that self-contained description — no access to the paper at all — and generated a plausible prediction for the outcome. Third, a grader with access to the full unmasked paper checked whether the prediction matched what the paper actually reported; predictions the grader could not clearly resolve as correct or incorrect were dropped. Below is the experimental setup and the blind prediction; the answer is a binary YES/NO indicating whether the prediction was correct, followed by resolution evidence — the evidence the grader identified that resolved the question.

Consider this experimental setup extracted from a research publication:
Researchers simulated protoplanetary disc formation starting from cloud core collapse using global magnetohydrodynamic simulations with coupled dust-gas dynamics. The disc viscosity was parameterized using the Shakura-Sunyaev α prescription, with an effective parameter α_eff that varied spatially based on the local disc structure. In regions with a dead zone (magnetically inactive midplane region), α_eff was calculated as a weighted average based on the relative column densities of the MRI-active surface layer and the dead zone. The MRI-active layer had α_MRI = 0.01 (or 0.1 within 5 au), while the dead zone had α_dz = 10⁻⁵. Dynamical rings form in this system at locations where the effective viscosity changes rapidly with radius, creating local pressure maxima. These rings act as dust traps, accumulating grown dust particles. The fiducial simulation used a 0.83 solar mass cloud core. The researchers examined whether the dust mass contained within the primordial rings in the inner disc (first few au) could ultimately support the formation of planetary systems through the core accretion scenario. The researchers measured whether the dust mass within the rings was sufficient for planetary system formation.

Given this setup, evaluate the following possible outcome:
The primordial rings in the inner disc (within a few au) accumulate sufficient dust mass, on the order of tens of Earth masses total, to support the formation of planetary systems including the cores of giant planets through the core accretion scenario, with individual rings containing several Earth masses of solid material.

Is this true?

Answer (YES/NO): YES